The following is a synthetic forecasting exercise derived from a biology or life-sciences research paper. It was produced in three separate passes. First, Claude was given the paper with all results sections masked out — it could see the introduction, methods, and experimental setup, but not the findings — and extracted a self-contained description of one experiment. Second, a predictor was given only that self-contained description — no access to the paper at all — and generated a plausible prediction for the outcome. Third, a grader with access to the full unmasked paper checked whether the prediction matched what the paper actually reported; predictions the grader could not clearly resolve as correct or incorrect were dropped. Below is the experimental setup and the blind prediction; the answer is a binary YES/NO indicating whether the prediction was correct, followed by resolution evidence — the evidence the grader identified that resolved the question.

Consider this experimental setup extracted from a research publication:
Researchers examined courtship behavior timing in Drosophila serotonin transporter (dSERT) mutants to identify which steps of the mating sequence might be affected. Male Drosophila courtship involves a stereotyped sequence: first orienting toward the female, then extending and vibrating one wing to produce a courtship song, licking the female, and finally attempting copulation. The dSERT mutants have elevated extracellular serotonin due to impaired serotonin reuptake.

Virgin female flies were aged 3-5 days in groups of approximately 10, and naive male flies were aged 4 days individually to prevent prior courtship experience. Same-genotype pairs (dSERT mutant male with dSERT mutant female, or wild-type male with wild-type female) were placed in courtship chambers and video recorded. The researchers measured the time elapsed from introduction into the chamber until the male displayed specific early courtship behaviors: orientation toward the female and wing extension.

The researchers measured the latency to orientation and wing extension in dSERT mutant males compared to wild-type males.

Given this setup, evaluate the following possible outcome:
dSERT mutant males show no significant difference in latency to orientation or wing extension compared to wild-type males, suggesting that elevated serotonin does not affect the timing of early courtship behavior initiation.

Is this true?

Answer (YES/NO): NO